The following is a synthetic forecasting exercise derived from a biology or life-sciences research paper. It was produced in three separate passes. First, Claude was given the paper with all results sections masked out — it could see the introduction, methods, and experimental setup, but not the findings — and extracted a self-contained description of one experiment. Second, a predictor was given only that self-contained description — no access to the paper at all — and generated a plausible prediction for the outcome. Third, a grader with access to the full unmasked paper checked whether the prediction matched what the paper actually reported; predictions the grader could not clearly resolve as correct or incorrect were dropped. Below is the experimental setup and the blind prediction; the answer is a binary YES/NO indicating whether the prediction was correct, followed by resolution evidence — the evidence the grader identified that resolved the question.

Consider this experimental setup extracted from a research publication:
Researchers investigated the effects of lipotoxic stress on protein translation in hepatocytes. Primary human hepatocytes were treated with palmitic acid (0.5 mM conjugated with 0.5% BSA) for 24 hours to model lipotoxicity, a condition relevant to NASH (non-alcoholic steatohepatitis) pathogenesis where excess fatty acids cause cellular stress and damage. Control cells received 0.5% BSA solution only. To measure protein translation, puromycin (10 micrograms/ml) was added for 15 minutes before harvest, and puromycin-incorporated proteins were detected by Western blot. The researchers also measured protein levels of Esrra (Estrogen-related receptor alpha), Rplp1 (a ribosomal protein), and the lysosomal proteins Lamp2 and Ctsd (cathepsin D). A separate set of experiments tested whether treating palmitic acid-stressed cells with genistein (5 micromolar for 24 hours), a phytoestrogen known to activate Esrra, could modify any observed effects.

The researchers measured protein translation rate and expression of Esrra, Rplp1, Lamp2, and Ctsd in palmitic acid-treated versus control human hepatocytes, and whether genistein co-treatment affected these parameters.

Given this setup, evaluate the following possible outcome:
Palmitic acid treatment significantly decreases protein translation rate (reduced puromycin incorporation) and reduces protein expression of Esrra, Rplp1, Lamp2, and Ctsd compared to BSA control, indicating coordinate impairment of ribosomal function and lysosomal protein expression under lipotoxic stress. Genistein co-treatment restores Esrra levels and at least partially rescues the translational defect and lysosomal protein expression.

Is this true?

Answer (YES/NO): YES